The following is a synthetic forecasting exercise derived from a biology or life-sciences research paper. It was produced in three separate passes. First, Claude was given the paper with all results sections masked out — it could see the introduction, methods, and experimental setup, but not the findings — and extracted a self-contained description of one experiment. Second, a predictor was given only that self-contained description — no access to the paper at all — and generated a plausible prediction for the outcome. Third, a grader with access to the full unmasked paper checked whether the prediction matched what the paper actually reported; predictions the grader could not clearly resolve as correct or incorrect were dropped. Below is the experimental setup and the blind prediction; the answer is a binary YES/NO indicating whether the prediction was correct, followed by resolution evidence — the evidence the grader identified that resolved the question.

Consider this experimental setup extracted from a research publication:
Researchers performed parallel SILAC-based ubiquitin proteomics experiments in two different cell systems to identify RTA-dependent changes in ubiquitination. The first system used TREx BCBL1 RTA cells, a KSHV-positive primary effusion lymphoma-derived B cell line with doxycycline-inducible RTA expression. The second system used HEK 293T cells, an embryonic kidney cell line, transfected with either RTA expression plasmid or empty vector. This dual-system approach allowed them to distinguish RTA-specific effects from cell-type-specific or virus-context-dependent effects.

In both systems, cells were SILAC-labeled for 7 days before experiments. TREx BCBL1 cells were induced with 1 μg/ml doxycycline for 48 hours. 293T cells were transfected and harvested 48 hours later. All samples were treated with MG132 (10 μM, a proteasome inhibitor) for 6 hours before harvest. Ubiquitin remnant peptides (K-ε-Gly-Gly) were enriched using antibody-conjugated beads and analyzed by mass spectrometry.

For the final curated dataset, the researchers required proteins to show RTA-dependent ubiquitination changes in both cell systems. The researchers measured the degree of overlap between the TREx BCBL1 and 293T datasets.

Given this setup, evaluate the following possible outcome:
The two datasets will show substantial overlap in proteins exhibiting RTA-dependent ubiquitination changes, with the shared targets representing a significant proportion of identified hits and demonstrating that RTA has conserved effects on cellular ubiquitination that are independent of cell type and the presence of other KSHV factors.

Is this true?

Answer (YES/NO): NO